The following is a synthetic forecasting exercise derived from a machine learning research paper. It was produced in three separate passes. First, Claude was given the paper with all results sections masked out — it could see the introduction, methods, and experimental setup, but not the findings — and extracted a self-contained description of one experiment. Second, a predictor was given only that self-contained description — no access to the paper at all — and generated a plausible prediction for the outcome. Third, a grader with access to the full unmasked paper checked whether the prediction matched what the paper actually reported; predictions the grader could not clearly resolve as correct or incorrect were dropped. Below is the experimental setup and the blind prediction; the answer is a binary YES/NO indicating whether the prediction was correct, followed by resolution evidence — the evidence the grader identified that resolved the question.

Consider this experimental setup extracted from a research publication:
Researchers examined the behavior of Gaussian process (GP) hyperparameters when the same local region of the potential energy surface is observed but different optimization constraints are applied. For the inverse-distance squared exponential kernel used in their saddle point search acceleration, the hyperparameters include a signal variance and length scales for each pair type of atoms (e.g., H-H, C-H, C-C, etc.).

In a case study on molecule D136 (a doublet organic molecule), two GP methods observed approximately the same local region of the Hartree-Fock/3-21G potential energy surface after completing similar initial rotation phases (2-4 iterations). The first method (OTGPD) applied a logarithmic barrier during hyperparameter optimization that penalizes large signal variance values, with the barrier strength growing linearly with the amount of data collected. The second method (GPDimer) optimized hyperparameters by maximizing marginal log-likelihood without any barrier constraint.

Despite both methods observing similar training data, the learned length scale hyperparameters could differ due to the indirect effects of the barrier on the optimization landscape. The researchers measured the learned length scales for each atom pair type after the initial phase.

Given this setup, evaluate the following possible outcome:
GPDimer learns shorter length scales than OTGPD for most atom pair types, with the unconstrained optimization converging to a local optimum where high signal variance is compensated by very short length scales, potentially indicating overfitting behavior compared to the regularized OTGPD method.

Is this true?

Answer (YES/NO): NO